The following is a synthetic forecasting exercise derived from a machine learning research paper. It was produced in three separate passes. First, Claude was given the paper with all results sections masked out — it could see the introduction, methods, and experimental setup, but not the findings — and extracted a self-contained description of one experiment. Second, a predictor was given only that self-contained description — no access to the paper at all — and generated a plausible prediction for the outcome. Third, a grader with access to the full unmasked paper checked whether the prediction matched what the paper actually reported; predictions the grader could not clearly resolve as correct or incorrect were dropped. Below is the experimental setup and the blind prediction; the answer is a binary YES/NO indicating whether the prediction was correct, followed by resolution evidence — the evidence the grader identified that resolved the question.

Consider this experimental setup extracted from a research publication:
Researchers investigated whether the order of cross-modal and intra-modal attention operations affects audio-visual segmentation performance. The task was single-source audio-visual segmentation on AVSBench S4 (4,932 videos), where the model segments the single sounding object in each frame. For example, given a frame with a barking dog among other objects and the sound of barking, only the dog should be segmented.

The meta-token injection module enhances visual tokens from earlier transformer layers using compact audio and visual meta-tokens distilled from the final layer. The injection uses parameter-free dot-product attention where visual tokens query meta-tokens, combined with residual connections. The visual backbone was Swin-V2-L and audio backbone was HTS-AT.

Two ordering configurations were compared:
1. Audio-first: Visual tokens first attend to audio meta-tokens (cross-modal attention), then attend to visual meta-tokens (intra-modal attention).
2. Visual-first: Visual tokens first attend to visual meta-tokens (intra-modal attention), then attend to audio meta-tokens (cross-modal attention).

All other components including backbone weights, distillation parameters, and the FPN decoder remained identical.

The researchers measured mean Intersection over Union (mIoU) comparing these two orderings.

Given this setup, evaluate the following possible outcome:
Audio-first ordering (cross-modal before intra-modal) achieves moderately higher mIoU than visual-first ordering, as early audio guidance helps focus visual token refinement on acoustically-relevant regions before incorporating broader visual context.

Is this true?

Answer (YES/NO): NO